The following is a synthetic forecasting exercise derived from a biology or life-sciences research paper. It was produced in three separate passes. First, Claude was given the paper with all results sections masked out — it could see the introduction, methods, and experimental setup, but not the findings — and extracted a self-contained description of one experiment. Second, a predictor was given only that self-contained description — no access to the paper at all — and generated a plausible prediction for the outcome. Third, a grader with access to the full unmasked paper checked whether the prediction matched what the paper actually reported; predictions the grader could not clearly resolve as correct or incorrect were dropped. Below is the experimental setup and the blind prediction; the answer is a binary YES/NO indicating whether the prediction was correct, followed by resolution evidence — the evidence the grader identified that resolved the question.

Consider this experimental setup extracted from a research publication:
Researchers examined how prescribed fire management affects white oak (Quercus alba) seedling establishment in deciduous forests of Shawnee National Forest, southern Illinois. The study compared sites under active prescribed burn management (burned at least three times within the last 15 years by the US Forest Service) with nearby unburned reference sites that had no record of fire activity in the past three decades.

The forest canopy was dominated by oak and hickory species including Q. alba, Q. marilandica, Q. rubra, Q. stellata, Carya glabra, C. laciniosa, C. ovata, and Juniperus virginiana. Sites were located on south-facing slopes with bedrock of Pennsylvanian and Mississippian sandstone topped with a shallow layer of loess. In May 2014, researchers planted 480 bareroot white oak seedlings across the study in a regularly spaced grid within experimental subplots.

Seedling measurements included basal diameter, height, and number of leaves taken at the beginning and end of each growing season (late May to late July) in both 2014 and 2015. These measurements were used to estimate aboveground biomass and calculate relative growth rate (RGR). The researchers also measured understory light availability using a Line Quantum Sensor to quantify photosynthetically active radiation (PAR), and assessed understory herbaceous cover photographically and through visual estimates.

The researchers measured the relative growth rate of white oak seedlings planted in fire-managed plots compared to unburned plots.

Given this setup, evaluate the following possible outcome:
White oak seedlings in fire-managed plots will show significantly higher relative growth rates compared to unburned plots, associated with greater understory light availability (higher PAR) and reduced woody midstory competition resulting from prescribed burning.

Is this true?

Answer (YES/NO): NO